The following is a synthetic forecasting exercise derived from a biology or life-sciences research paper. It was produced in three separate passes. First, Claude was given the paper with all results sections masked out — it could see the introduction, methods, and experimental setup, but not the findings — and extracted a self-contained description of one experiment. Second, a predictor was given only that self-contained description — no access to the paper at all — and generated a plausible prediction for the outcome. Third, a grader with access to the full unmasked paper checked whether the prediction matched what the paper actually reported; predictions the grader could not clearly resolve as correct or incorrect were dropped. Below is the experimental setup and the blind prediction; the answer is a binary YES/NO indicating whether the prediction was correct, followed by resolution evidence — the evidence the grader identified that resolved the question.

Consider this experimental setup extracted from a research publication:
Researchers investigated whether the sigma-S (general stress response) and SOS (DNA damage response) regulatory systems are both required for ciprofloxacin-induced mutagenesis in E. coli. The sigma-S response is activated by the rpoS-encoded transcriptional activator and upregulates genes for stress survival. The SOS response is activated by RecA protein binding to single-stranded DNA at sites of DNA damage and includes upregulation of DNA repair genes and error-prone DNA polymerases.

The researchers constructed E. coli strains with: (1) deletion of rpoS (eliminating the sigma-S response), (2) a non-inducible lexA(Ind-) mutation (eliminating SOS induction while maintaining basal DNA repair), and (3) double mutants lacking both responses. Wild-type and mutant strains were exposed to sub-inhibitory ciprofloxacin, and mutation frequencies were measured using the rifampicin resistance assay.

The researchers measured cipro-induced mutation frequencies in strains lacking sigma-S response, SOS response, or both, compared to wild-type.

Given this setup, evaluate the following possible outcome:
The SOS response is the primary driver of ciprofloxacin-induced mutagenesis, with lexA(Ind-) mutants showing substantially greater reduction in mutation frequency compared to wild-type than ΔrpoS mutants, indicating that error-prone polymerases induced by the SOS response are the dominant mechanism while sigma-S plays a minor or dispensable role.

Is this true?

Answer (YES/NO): NO